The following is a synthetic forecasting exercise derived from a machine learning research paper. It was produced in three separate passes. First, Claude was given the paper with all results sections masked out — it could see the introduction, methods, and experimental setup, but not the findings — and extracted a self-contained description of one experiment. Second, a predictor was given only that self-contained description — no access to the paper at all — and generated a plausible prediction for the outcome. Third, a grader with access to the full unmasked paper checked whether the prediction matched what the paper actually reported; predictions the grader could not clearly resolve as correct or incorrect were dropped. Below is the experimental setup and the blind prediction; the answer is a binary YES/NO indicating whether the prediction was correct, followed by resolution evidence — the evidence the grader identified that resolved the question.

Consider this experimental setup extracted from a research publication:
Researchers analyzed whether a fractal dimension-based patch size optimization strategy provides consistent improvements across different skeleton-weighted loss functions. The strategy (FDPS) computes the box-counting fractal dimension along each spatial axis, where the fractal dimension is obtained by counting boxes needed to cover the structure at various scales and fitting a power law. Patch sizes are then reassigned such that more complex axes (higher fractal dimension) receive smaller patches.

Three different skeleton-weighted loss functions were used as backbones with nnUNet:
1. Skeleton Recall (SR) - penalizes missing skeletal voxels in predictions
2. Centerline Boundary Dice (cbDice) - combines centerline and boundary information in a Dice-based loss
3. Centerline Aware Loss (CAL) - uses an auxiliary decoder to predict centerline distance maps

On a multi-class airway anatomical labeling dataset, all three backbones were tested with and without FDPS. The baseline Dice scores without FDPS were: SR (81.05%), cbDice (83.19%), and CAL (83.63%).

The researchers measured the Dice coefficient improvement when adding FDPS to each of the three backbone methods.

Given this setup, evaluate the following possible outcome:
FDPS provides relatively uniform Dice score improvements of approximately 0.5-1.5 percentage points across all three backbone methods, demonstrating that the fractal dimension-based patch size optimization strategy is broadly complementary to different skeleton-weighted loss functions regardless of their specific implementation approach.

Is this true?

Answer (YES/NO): NO